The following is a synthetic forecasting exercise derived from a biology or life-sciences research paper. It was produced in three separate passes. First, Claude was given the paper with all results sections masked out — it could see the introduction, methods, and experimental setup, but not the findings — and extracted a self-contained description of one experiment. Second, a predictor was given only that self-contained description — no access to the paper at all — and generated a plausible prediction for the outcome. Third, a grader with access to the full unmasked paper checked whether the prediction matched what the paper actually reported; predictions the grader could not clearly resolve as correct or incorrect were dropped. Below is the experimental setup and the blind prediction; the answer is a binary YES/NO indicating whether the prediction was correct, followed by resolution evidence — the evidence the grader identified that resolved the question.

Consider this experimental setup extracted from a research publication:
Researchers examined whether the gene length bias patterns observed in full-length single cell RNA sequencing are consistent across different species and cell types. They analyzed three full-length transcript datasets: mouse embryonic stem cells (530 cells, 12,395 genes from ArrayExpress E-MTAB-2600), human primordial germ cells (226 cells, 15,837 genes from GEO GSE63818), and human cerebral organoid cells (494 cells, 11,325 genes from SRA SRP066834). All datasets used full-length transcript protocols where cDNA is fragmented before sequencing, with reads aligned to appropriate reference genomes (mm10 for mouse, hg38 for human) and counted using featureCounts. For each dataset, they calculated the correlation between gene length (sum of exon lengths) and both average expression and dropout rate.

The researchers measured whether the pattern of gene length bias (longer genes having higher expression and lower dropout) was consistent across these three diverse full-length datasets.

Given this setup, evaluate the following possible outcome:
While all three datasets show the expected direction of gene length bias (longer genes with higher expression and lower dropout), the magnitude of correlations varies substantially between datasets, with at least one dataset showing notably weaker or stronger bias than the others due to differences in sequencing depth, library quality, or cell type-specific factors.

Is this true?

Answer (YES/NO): YES